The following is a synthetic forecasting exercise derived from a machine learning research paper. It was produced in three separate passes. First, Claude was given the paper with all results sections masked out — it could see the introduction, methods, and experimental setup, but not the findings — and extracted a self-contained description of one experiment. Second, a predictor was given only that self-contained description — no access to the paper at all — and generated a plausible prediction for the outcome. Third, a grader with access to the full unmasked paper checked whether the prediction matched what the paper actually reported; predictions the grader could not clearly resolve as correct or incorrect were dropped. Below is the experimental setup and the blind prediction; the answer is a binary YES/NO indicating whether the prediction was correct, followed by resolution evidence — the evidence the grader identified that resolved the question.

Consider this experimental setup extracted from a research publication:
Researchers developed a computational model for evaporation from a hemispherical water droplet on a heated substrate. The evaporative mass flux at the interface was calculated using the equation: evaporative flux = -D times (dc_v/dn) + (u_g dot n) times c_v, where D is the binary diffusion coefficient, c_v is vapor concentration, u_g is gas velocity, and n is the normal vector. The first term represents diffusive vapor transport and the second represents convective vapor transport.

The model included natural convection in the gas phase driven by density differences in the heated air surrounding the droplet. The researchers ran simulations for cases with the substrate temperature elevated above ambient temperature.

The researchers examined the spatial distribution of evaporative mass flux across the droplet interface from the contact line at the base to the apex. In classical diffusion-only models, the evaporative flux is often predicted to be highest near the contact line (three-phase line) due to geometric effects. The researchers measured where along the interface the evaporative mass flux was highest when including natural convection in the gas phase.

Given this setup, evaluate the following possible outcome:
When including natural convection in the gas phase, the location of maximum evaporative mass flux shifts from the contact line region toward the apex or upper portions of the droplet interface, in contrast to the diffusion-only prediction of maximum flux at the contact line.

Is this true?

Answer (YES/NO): NO